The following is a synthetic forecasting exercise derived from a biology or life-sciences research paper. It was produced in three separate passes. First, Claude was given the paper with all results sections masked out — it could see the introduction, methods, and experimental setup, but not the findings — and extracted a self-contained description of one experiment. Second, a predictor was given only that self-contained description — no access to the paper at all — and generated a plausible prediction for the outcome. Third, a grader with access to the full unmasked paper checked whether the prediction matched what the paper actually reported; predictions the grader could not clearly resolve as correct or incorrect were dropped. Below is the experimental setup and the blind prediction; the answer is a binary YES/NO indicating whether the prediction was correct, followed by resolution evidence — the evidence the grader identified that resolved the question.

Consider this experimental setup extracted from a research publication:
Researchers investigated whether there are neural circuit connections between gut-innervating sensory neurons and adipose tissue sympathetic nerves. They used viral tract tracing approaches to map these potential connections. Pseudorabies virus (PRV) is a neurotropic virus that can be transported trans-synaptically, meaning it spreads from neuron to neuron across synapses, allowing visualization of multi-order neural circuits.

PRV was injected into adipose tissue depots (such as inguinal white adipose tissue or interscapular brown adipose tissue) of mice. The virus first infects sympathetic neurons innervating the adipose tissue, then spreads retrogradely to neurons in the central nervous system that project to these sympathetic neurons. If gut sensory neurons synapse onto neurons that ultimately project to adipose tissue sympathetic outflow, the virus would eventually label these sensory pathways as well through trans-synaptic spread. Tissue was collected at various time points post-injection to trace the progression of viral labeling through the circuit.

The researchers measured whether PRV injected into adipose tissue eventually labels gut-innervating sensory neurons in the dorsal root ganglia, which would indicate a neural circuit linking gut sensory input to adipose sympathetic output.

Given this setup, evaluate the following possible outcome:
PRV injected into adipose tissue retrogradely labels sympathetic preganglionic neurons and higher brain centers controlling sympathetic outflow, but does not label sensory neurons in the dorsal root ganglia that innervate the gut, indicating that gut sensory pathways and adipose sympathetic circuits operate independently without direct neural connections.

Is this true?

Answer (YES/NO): NO